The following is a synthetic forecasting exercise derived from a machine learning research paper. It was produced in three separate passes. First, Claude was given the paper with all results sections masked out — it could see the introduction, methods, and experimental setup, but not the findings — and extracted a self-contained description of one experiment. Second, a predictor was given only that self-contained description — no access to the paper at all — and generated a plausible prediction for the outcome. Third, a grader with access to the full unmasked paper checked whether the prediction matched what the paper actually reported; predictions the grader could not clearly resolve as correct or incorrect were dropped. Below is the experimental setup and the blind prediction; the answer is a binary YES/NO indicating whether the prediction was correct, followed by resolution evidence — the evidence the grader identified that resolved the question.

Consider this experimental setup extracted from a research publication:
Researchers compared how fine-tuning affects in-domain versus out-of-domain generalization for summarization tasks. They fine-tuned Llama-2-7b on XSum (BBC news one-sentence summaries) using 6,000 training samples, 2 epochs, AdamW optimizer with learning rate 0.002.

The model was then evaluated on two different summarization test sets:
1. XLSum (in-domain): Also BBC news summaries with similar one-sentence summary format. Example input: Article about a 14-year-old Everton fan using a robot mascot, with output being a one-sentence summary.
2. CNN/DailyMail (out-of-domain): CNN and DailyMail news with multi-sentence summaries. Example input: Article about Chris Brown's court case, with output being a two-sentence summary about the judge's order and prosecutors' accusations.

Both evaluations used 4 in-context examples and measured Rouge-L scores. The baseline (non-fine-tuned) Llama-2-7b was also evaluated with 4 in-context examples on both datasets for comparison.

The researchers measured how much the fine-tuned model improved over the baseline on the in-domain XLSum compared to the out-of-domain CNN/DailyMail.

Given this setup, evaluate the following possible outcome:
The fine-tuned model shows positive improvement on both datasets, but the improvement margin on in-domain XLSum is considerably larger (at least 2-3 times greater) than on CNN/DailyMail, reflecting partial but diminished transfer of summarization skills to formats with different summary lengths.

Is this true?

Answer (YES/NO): NO